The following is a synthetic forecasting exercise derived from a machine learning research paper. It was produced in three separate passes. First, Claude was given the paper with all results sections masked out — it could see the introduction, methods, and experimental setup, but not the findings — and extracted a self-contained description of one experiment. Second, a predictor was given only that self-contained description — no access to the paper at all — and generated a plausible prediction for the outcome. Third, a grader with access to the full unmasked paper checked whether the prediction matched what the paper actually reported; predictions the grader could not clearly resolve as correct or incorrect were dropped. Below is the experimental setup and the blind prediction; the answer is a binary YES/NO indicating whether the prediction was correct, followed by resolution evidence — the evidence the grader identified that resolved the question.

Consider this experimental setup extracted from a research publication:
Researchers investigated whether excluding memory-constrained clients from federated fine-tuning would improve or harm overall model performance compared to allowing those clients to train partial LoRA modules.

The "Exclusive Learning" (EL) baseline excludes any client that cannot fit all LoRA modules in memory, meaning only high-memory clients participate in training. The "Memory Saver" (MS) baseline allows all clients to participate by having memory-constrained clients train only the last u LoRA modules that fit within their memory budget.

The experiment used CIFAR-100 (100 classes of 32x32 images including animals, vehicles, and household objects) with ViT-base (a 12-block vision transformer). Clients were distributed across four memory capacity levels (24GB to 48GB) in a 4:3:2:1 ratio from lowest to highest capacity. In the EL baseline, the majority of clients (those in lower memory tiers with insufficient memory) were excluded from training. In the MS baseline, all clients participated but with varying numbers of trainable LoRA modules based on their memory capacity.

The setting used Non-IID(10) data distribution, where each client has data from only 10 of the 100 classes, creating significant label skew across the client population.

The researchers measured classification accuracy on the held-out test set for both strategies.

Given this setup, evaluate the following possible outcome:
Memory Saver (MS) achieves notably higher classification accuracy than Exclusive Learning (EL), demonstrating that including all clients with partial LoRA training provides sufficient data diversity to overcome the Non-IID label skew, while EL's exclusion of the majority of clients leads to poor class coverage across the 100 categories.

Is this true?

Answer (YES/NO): YES